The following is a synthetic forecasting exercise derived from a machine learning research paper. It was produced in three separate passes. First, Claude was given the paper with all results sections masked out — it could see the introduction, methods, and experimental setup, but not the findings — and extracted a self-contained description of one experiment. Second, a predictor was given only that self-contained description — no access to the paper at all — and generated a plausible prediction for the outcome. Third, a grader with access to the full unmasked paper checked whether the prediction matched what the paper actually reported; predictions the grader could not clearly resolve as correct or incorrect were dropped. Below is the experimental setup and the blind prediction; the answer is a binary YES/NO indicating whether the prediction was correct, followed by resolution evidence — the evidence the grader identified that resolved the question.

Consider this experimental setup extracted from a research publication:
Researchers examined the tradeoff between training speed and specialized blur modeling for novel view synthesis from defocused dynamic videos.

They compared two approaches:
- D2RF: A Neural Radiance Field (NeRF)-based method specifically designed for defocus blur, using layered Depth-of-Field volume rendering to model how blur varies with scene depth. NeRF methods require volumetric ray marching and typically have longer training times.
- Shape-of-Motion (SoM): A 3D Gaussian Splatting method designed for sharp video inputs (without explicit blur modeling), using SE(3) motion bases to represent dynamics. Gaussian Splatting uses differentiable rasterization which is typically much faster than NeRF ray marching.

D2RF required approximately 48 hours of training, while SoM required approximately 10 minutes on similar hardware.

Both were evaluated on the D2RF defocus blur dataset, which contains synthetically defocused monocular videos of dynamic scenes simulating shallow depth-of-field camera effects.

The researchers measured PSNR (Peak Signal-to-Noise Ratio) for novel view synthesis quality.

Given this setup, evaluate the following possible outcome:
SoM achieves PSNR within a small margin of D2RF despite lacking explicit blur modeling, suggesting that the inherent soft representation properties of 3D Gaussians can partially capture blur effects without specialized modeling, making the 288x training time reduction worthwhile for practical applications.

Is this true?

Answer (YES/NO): NO